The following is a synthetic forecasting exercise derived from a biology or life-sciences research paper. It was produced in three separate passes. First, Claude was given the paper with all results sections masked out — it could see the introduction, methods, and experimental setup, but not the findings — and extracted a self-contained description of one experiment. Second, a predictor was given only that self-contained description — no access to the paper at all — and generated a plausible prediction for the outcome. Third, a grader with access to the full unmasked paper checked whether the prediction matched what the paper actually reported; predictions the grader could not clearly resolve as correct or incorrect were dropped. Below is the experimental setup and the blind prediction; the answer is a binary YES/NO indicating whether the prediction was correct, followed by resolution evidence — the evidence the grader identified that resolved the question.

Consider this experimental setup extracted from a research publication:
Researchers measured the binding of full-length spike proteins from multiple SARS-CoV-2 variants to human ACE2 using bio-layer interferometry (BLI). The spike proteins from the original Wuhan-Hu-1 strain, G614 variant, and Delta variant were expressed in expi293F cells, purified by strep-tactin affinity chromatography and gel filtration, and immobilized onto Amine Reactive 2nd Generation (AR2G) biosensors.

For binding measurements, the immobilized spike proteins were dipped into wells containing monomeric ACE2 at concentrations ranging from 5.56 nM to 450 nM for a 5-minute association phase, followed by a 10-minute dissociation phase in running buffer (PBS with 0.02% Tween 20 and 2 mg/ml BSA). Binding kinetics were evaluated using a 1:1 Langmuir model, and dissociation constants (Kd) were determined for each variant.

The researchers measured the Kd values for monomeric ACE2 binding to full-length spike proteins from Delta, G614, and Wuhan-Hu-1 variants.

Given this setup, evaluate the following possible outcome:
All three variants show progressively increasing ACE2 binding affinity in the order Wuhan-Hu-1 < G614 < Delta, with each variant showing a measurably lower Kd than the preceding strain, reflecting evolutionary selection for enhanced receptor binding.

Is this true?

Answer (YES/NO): NO